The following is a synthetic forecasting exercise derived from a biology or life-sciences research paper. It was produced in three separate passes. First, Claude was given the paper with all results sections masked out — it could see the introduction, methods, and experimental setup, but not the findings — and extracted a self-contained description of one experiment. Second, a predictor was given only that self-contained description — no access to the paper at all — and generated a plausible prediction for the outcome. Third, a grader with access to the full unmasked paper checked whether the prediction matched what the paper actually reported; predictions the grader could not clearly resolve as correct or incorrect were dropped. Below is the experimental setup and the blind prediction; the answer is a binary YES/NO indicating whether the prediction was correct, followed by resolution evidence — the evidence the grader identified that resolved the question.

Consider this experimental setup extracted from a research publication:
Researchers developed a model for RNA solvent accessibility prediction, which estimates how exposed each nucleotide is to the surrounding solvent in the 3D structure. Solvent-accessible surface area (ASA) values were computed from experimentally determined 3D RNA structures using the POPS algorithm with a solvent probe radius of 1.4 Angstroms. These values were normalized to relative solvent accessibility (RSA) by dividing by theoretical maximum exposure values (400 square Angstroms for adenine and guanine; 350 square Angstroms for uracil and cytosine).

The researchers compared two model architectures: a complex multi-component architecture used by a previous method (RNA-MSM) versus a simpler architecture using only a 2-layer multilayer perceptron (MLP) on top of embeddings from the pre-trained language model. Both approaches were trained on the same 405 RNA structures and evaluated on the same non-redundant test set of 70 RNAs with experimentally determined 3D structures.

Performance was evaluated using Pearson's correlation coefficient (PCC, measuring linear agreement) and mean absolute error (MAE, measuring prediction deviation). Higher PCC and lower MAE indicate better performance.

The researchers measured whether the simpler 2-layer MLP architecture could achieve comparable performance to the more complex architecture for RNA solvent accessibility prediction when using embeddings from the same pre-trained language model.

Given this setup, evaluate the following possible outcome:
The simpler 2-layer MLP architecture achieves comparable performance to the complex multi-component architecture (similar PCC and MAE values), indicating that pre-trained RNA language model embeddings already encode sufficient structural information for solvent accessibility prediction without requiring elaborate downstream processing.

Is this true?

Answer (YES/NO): NO